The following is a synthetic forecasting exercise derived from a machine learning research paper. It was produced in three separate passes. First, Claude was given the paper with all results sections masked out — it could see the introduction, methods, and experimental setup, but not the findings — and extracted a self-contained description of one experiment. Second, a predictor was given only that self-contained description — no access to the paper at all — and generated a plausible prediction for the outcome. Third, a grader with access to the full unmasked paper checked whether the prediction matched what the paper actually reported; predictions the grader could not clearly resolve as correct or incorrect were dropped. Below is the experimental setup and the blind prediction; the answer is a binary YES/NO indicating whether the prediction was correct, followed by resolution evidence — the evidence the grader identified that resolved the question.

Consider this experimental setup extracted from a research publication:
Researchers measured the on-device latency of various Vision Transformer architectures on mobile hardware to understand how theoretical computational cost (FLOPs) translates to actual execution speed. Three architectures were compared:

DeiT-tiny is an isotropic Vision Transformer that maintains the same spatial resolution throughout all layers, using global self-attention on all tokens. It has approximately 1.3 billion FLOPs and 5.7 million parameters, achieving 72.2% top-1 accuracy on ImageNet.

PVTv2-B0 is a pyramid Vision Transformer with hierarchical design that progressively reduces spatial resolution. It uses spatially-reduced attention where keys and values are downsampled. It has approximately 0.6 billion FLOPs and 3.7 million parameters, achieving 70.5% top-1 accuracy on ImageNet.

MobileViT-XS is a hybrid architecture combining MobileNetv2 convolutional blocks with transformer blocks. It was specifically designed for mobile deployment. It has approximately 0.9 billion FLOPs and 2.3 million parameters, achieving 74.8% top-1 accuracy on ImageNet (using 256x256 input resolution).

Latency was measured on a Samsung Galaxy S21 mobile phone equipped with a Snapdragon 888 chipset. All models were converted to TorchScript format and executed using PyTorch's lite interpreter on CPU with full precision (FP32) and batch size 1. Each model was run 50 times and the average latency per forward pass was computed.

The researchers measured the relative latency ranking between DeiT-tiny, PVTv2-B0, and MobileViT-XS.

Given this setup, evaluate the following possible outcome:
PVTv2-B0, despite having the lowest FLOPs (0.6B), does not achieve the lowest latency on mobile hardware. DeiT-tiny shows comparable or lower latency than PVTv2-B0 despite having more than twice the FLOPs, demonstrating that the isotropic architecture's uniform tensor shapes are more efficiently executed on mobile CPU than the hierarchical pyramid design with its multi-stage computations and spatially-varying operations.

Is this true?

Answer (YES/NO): NO